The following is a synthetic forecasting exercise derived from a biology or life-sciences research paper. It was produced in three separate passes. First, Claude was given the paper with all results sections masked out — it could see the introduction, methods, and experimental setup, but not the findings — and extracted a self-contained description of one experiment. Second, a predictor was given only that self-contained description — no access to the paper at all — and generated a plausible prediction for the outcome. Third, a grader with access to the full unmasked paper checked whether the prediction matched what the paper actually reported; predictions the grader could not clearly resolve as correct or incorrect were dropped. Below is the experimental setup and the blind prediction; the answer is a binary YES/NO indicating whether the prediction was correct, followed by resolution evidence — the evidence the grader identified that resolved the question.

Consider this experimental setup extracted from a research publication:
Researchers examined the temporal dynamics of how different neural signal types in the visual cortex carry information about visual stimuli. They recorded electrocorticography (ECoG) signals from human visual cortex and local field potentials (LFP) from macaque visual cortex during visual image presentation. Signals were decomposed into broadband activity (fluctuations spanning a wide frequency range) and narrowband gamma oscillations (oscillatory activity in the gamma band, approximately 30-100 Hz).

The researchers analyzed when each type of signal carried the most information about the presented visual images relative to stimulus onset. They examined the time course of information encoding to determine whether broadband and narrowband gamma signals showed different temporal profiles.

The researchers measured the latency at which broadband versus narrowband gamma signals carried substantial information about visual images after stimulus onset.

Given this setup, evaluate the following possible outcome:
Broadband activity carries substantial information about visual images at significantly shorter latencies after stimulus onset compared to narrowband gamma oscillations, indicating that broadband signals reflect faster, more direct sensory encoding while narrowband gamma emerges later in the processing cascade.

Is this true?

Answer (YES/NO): YES